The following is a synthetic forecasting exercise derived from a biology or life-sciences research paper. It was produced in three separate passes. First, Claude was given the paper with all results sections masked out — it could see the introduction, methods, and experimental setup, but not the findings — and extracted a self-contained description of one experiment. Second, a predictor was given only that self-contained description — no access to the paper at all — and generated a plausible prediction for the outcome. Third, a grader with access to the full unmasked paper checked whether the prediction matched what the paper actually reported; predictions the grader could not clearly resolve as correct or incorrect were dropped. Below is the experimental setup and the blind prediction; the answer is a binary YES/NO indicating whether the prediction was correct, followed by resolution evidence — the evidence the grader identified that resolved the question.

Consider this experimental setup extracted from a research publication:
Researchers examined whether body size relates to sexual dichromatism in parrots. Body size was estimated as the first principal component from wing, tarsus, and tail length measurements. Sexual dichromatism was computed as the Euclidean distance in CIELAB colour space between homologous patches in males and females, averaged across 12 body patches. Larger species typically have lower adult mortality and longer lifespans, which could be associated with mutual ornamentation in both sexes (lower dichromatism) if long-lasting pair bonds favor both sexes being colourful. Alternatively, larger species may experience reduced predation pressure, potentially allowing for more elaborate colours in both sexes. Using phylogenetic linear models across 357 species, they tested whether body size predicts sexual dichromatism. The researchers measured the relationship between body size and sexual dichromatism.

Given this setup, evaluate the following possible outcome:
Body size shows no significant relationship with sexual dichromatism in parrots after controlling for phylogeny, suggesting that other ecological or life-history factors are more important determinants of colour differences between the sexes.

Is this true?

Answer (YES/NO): NO